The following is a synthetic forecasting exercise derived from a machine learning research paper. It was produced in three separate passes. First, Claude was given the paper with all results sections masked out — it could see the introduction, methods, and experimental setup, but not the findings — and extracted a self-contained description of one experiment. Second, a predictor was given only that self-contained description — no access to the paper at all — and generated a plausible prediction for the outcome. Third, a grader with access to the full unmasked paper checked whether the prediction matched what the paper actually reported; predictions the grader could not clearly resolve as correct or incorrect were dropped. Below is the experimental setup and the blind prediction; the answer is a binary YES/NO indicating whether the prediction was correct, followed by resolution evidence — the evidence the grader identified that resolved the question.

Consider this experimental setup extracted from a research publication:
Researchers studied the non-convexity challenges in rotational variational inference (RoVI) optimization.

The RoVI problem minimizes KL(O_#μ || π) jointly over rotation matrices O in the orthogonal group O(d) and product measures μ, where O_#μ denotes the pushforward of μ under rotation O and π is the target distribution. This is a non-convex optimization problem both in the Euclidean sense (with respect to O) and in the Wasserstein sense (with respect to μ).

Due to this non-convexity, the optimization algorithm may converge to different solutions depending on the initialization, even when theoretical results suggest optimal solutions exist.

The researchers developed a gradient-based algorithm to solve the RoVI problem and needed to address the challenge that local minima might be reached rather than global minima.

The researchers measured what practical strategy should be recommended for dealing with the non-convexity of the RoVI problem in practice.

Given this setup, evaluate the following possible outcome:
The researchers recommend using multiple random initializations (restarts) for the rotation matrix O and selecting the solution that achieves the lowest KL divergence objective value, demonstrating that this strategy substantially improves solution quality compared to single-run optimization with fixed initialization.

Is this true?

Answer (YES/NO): NO